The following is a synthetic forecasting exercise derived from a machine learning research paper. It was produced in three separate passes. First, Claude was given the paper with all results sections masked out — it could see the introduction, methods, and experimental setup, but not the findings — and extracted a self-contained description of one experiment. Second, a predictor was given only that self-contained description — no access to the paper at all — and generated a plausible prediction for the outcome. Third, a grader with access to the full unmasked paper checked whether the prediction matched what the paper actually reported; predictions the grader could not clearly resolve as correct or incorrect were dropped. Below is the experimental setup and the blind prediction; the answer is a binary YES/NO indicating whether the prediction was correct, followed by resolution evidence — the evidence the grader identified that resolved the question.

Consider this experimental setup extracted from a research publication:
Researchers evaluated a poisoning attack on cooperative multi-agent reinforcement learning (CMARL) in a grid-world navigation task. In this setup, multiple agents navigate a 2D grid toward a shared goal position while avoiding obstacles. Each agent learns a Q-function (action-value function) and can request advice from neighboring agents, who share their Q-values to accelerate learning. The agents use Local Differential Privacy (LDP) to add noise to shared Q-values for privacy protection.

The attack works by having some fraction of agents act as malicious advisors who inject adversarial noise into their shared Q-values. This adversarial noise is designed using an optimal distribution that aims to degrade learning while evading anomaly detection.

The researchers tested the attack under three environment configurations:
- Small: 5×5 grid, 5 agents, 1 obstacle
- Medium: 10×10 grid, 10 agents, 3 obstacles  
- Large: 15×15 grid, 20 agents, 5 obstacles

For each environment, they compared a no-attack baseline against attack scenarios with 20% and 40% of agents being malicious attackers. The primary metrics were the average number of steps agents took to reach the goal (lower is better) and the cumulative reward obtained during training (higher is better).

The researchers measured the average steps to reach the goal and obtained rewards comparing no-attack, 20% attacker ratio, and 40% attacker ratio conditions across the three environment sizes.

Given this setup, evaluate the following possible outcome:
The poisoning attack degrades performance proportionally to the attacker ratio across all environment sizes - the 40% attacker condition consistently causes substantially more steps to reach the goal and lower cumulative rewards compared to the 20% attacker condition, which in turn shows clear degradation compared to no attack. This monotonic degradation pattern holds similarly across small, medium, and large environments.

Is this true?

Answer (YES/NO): NO